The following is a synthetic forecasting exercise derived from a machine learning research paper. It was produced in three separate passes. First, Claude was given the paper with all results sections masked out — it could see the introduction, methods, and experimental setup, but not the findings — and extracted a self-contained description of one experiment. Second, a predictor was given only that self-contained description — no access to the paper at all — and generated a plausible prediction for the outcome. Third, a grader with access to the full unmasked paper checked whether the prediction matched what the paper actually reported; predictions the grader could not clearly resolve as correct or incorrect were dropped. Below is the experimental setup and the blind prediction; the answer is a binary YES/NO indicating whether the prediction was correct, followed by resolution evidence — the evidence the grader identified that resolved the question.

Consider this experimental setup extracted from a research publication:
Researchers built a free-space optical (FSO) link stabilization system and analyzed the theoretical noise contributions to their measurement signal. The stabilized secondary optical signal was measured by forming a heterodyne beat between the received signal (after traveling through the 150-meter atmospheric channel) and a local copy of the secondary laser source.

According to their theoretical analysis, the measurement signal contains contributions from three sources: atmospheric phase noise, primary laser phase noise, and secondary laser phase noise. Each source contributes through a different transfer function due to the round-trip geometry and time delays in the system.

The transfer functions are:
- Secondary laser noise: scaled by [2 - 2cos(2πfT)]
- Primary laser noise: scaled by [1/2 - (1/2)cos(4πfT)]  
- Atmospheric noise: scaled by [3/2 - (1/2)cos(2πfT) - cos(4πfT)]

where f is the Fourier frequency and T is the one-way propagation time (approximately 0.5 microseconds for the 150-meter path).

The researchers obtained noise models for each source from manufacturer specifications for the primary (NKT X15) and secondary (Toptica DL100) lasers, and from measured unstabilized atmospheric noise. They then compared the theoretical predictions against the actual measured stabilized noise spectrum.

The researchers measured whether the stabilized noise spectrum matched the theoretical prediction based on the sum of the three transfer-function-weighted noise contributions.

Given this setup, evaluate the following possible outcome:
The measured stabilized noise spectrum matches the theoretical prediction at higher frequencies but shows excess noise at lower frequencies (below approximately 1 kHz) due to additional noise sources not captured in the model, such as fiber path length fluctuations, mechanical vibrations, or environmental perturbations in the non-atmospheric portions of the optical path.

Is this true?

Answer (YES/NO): NO